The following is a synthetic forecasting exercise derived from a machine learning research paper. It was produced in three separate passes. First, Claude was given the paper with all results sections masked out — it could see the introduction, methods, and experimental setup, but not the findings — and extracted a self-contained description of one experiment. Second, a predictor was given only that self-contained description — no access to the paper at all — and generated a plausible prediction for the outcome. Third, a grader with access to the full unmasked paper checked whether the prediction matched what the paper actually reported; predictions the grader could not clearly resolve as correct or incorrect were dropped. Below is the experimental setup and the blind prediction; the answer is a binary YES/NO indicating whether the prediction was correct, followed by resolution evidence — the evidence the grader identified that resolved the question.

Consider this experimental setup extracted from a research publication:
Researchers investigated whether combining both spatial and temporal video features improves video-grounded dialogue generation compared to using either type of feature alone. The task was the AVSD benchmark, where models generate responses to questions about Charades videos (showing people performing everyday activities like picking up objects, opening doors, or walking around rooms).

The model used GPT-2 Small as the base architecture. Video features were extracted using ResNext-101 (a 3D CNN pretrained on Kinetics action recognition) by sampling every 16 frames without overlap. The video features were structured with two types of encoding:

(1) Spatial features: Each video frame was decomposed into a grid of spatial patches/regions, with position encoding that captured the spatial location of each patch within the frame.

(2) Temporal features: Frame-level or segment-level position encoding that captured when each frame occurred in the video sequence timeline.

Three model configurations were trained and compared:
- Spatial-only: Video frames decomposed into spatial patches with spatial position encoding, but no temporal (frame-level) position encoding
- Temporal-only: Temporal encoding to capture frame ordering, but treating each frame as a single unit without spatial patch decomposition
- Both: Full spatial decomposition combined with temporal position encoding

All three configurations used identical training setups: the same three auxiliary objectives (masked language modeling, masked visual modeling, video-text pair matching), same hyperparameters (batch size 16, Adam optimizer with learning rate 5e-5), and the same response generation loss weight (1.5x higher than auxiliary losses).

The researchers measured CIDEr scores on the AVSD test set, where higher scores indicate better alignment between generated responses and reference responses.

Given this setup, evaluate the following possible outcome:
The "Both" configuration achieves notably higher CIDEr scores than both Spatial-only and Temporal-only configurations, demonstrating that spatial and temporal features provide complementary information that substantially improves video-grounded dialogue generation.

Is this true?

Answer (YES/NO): NO